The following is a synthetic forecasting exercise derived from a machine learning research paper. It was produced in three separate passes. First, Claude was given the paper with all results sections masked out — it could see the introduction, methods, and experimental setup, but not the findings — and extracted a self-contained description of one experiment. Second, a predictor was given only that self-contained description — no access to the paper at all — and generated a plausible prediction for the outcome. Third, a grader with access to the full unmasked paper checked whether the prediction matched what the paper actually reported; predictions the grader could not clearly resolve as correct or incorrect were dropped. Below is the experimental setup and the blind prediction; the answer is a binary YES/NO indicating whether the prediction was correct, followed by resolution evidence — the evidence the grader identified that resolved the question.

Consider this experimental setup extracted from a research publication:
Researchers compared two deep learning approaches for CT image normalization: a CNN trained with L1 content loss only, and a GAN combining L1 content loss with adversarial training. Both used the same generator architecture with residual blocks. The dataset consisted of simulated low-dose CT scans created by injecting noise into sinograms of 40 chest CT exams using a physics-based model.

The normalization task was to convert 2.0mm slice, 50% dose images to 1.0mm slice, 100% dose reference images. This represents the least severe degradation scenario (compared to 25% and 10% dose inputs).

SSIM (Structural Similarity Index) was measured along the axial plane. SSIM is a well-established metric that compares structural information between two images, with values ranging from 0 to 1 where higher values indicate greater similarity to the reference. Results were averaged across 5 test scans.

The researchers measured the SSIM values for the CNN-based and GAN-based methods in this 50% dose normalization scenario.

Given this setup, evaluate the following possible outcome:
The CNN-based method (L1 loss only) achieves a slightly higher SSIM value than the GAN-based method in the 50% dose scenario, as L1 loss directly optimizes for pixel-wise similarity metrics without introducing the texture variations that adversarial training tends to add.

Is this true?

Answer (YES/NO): YES